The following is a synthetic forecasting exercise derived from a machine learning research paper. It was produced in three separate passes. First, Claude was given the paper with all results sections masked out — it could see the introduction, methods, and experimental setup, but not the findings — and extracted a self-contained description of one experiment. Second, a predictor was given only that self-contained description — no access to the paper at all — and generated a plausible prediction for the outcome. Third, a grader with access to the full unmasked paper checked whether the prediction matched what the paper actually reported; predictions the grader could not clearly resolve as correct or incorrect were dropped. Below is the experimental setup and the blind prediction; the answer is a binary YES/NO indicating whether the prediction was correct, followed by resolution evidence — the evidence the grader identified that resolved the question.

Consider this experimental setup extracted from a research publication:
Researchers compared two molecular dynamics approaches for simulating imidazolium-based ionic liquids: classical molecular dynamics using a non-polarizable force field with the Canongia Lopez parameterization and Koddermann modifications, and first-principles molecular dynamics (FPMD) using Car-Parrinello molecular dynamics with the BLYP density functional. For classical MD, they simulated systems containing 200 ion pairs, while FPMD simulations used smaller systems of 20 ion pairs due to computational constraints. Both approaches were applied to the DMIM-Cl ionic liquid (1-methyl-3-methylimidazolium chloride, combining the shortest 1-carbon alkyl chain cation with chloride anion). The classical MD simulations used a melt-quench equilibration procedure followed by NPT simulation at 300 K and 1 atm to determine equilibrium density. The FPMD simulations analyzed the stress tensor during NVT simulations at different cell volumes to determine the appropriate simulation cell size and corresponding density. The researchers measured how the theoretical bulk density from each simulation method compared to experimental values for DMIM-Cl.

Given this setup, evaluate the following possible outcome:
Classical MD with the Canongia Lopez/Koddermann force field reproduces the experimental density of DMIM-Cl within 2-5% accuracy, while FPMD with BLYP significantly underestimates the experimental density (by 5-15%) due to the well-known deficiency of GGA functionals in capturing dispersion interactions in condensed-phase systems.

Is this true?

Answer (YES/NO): NO